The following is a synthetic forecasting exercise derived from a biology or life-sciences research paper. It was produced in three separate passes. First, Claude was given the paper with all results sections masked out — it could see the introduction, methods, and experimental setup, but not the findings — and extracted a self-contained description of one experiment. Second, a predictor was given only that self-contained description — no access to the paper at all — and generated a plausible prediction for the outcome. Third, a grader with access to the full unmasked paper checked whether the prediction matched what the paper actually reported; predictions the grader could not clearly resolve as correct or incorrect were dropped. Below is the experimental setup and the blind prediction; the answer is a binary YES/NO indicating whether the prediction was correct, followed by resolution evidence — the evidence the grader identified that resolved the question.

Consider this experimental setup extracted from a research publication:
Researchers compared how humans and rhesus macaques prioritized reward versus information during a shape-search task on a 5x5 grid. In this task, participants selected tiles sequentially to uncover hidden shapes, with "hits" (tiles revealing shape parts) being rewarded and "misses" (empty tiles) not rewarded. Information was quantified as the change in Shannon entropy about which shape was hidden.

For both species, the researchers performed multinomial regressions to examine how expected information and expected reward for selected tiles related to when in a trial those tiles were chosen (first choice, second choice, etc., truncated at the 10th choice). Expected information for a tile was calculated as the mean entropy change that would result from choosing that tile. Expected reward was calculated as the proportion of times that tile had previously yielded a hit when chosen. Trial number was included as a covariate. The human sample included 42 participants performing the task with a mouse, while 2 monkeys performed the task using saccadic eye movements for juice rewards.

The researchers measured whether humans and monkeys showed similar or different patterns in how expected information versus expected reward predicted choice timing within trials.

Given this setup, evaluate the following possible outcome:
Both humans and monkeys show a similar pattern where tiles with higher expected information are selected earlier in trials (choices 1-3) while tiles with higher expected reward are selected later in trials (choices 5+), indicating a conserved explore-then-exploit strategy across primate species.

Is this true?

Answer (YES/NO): NO